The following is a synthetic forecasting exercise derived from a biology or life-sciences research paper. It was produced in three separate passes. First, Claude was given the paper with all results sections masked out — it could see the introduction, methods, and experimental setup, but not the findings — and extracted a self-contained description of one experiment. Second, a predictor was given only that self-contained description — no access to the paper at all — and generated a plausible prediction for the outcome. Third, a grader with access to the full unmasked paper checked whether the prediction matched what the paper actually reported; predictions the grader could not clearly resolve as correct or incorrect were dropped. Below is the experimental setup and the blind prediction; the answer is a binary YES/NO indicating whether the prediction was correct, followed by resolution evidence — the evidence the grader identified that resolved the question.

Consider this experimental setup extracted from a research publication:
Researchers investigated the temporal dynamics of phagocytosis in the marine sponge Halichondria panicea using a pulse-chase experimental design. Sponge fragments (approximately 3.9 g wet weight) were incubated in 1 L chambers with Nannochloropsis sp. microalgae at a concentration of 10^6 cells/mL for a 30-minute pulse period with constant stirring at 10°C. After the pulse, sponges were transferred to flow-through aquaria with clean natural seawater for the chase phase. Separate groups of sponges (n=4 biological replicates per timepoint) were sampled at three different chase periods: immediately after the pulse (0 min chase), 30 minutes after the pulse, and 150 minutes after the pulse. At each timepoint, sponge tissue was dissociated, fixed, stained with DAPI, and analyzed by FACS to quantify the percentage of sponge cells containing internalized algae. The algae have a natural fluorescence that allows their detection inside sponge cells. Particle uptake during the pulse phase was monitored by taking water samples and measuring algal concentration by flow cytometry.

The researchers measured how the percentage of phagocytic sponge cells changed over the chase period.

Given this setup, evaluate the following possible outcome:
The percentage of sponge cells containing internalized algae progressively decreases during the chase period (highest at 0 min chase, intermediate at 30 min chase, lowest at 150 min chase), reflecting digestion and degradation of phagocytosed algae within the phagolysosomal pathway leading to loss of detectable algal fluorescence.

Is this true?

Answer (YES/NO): NO